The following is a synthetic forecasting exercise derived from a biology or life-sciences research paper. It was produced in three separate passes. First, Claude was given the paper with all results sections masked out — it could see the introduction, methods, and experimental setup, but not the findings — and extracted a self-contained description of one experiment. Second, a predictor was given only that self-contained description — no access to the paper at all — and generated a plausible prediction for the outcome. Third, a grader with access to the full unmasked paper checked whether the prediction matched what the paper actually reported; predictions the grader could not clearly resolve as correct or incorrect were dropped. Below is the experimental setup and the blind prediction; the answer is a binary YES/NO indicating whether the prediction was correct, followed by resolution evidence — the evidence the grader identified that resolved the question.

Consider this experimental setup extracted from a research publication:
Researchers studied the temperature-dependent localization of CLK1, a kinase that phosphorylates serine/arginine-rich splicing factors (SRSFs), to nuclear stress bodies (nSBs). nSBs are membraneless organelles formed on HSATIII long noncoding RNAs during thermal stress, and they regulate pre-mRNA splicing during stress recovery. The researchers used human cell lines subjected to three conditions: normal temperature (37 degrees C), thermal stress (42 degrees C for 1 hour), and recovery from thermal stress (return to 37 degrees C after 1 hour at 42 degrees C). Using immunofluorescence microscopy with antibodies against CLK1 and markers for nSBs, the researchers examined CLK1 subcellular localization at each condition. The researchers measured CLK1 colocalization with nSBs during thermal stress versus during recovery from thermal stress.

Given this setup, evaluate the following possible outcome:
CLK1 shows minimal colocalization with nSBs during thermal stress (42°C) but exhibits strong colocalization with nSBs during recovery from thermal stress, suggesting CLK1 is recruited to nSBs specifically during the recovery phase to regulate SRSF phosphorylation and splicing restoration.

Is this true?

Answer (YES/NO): YES